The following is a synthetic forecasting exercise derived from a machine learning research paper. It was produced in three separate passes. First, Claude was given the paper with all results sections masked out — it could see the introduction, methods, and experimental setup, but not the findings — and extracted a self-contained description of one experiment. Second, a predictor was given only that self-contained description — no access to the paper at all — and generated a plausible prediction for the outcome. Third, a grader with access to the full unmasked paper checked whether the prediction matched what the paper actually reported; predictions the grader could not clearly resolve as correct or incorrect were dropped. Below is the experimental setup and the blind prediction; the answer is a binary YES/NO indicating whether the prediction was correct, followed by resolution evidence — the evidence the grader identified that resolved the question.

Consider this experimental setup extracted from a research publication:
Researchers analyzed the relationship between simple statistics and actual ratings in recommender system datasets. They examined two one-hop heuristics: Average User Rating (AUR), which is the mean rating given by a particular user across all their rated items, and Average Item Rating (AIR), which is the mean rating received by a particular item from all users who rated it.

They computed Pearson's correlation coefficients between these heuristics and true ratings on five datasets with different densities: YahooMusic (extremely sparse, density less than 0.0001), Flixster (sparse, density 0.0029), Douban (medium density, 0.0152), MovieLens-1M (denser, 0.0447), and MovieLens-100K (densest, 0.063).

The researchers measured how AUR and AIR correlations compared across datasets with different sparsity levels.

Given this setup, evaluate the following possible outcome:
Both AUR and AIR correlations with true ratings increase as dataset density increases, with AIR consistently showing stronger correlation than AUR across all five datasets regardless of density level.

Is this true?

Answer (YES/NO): NO